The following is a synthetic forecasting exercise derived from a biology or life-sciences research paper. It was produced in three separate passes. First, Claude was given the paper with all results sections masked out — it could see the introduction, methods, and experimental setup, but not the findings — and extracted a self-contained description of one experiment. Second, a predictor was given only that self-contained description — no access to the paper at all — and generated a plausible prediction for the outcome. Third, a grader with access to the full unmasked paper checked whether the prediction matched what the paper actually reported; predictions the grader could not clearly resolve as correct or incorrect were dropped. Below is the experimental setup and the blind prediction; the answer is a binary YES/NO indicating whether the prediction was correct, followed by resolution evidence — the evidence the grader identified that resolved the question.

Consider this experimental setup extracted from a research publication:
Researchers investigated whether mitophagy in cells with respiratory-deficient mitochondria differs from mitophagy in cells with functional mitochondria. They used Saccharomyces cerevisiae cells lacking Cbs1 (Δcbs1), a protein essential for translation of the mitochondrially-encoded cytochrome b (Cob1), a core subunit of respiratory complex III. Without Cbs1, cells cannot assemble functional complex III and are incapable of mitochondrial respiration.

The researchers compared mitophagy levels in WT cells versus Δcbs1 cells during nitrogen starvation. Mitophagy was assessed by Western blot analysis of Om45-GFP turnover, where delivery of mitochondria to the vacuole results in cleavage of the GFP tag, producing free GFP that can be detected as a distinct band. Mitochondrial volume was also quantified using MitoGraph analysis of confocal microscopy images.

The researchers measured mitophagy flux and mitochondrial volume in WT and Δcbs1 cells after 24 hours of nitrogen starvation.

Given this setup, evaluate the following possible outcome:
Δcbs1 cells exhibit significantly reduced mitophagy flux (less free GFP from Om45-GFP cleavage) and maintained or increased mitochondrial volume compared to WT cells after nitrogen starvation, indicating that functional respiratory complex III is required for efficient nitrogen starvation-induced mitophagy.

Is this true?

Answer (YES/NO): YES